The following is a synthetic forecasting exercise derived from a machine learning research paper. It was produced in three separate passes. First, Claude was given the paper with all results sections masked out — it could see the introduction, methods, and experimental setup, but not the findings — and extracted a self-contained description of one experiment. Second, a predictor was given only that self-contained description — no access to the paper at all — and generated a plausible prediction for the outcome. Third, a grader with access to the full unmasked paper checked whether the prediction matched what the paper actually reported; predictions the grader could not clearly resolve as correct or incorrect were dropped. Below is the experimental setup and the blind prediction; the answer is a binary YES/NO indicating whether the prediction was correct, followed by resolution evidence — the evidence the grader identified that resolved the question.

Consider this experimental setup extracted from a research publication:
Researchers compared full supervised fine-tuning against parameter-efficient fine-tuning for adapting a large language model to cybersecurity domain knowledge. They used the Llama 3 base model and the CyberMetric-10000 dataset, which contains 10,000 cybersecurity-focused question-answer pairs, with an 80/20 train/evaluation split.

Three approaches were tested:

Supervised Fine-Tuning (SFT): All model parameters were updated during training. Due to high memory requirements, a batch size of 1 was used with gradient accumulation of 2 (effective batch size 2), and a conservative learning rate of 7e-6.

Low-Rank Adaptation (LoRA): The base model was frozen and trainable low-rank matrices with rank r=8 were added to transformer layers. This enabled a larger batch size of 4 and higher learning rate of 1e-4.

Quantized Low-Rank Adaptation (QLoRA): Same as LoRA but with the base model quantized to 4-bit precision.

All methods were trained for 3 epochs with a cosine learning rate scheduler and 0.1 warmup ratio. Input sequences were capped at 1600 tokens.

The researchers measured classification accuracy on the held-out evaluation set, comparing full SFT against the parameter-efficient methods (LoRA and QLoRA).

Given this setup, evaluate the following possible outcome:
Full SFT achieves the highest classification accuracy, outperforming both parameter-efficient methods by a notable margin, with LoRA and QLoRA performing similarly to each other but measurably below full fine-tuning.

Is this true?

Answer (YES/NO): NO